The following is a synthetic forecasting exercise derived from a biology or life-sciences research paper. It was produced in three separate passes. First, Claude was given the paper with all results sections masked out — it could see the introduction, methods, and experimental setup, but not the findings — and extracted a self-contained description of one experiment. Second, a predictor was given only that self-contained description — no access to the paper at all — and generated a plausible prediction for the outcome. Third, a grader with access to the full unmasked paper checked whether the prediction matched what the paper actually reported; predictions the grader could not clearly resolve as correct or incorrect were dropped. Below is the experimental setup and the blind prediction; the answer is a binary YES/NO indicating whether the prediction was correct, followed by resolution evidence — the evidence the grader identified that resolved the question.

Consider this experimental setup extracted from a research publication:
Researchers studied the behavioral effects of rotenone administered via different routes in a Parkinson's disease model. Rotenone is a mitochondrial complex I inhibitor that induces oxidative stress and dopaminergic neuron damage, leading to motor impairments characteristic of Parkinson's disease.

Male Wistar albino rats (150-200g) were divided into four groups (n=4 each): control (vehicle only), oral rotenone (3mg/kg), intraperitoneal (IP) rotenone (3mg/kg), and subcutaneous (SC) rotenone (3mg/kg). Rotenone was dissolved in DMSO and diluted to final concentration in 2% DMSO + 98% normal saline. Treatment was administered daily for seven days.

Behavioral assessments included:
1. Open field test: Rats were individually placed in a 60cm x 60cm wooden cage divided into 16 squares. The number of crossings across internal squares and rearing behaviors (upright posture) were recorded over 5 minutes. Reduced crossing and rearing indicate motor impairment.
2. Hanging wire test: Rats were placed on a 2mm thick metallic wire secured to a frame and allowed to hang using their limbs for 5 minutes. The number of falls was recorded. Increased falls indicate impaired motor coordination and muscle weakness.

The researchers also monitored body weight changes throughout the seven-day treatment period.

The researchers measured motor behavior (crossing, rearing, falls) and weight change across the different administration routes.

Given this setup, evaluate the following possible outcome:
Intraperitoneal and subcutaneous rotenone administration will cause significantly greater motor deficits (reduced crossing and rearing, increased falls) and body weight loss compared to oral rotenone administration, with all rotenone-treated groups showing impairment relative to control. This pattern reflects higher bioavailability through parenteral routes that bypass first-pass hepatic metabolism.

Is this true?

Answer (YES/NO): NO